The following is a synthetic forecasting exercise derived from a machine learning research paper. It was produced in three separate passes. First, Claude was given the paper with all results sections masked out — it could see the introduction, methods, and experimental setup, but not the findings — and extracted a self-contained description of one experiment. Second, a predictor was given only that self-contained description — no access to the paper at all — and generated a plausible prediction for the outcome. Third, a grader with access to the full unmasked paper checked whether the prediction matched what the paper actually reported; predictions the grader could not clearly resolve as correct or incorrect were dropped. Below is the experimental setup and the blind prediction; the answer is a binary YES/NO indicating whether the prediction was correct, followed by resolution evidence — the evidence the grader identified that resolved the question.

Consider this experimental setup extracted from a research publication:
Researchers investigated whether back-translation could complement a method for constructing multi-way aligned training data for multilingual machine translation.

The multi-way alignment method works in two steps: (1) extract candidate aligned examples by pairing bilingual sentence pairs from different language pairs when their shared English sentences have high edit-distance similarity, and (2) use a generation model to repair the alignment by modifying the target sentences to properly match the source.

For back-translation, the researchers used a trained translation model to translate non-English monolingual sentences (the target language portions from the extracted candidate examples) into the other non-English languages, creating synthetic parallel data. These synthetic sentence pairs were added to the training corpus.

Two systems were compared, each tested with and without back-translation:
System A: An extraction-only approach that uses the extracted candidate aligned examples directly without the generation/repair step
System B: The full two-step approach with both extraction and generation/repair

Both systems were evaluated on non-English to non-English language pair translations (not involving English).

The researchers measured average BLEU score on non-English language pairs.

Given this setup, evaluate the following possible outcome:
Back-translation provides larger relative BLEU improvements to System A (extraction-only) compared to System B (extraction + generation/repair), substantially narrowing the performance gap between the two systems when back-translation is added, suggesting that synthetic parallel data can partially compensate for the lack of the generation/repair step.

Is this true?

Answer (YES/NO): NO